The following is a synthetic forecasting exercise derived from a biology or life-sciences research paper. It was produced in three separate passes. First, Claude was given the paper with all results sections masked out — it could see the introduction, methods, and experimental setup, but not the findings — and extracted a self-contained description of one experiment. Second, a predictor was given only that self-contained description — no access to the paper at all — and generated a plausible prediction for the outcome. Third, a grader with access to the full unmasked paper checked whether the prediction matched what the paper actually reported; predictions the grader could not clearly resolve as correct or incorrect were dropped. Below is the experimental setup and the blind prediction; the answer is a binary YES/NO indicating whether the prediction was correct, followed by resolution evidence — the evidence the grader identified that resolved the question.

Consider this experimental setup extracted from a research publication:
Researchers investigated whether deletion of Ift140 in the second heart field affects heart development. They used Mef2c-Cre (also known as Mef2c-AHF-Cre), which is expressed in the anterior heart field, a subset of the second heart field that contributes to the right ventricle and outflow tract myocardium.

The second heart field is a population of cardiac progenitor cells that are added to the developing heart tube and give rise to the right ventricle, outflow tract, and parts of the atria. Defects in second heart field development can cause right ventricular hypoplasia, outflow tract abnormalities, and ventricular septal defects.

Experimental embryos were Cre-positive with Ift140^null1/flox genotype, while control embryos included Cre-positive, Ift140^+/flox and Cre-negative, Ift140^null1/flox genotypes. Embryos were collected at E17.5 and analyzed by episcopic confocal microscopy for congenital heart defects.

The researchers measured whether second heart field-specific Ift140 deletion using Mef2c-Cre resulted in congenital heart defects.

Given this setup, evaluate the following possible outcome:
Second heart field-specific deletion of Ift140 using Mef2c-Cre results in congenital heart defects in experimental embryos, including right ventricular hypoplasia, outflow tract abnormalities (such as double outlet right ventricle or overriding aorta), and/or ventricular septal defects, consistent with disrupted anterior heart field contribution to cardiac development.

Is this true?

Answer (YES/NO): NO